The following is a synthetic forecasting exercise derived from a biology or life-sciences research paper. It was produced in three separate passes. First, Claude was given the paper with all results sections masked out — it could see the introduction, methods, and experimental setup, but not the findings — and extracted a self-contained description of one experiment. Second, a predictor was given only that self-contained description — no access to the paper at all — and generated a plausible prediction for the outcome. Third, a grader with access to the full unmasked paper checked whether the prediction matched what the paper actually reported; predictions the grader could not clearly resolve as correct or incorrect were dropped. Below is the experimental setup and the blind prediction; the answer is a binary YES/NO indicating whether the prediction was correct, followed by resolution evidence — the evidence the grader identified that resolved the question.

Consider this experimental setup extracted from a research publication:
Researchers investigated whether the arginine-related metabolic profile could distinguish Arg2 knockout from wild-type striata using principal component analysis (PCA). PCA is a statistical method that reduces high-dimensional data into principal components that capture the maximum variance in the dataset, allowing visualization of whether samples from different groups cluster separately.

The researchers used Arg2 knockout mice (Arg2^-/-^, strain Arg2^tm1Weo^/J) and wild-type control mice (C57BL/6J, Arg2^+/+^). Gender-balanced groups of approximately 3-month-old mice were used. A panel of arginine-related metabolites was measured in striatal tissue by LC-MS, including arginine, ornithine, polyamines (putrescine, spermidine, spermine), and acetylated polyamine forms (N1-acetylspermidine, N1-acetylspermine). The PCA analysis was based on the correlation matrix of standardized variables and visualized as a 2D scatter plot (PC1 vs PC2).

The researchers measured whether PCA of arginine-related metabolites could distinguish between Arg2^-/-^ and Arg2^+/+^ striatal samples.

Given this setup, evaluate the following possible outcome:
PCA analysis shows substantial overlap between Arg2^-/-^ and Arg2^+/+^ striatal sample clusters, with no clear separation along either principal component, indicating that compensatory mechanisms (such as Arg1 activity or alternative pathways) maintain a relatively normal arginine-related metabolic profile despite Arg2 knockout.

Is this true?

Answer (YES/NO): NO